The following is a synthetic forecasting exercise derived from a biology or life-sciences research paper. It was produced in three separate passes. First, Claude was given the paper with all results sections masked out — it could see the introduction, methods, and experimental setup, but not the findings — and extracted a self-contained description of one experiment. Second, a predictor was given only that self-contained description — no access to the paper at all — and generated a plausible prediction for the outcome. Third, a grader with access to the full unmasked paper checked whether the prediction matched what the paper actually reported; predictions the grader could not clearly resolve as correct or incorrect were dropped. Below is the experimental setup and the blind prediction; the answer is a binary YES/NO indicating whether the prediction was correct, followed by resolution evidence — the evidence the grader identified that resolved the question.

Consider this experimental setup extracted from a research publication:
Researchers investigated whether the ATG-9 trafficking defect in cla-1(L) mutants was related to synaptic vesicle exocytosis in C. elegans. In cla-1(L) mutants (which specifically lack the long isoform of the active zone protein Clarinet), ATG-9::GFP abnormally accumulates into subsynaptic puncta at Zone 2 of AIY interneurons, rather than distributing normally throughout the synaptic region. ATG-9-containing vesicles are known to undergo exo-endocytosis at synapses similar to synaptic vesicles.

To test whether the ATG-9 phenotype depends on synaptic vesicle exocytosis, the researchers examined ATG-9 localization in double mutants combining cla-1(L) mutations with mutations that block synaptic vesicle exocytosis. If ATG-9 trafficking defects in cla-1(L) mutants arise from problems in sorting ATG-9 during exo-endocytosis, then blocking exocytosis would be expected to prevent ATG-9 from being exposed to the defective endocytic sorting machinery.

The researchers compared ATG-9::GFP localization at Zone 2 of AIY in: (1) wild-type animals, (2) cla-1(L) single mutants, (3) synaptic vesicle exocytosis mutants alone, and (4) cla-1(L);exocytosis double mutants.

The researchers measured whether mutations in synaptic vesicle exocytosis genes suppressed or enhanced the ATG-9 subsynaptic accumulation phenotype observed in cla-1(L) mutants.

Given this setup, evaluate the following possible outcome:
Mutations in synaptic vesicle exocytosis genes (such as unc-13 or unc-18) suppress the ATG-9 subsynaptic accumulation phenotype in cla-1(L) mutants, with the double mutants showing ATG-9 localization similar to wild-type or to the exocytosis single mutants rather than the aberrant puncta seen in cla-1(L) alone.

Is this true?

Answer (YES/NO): YES